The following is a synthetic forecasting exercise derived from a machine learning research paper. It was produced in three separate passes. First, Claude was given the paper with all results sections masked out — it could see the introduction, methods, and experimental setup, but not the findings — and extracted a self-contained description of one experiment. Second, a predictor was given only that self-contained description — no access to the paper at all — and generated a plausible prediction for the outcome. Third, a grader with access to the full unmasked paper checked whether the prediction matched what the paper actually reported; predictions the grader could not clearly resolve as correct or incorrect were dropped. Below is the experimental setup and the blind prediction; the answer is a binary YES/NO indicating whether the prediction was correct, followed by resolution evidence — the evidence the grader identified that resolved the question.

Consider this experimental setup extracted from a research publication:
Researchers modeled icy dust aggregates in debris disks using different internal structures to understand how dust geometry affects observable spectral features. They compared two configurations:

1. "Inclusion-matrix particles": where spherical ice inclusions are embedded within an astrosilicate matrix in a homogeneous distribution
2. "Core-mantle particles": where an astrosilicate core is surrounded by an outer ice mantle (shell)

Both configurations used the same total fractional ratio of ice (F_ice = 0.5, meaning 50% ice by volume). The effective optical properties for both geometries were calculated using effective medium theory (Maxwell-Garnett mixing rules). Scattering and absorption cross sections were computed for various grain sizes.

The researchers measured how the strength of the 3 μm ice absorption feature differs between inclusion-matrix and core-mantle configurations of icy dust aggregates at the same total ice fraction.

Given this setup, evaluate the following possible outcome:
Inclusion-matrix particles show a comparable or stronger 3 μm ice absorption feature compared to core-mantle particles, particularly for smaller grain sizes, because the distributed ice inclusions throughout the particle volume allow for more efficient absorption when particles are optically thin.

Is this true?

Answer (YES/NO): YES